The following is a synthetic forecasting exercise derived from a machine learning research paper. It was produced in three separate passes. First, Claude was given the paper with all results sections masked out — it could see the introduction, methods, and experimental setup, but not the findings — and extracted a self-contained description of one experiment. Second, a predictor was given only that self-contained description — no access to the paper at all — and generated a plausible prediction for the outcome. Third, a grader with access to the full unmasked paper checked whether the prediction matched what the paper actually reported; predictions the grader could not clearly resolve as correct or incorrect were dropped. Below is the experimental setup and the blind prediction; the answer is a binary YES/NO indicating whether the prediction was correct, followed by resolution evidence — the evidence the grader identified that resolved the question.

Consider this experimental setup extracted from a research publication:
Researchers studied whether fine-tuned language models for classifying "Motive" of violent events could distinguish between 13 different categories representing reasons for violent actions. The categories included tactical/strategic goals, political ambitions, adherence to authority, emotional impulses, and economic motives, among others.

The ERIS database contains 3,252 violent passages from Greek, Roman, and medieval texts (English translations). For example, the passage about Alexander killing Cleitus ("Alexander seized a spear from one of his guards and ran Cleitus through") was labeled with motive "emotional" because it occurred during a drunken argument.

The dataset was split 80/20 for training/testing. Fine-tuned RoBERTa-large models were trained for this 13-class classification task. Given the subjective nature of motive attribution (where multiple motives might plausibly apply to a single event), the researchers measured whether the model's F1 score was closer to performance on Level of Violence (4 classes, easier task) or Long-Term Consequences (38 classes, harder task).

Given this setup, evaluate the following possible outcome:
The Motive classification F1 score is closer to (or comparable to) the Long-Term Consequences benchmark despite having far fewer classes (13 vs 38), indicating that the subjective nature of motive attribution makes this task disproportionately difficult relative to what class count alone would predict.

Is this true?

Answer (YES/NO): YES